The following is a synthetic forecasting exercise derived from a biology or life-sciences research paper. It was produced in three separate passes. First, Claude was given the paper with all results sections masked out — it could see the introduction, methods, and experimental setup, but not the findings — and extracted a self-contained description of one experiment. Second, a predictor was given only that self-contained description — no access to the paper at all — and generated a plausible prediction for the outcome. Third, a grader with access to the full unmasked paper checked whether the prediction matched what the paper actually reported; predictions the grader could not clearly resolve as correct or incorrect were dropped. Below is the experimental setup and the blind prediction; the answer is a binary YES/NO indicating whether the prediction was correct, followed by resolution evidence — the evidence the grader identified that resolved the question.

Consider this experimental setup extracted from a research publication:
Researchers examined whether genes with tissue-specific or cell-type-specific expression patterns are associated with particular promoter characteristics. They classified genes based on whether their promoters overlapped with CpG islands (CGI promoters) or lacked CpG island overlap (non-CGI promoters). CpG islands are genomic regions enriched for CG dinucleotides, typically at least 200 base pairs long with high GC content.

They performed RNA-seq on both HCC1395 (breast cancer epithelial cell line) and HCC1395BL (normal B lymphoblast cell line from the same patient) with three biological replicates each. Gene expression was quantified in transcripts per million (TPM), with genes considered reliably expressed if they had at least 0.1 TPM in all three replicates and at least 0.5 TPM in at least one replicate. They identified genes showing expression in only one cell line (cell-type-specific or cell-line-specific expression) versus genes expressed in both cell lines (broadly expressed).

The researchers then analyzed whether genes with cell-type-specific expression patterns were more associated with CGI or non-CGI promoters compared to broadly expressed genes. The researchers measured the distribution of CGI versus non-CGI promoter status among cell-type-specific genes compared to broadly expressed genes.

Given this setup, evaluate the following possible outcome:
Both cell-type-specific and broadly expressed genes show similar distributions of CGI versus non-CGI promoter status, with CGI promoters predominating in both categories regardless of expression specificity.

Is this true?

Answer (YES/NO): NO